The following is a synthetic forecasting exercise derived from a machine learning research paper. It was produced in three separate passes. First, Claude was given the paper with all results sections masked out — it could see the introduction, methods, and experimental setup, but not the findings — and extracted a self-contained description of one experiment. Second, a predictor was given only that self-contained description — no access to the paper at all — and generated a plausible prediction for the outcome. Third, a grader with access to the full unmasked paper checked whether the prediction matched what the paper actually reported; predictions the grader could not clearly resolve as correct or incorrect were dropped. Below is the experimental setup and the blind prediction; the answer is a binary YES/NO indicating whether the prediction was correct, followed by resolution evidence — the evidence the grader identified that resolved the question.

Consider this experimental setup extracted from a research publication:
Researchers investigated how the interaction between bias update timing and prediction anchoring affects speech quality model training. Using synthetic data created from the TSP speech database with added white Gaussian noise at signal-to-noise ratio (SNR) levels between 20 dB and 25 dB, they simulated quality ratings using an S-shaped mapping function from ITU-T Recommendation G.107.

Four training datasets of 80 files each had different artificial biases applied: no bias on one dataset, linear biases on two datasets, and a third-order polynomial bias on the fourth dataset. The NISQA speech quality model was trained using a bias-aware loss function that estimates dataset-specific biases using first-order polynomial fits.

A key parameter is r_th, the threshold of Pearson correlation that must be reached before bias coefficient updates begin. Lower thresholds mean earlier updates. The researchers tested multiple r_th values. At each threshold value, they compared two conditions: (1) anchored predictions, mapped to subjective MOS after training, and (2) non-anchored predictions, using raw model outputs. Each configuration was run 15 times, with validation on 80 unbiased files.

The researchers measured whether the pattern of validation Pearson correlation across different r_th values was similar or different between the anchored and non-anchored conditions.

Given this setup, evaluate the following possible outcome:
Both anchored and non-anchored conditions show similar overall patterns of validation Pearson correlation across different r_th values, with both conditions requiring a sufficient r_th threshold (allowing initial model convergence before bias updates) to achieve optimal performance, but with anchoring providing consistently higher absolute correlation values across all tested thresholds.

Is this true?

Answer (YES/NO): NO